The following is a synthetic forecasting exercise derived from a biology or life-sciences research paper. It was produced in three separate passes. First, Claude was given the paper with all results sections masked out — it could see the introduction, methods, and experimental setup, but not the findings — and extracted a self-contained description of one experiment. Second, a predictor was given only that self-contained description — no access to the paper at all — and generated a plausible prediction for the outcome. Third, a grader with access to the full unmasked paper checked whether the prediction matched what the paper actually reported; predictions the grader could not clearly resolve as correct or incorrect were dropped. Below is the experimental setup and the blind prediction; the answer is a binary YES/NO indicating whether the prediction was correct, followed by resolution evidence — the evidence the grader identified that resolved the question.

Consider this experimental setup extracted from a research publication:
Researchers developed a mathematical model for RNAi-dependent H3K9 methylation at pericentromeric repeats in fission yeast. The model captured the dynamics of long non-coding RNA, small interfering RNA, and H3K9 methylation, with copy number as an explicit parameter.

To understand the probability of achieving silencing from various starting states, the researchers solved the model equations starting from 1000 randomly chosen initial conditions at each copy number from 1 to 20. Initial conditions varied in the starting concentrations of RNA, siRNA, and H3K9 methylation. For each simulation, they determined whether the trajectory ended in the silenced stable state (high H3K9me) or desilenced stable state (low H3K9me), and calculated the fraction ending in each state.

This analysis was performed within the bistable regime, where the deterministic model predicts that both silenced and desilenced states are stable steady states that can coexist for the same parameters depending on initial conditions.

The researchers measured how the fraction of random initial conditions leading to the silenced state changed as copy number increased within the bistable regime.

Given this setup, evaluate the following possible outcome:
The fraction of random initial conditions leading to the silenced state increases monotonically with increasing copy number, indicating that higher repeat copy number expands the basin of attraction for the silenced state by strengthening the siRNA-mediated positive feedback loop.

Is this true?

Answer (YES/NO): YES